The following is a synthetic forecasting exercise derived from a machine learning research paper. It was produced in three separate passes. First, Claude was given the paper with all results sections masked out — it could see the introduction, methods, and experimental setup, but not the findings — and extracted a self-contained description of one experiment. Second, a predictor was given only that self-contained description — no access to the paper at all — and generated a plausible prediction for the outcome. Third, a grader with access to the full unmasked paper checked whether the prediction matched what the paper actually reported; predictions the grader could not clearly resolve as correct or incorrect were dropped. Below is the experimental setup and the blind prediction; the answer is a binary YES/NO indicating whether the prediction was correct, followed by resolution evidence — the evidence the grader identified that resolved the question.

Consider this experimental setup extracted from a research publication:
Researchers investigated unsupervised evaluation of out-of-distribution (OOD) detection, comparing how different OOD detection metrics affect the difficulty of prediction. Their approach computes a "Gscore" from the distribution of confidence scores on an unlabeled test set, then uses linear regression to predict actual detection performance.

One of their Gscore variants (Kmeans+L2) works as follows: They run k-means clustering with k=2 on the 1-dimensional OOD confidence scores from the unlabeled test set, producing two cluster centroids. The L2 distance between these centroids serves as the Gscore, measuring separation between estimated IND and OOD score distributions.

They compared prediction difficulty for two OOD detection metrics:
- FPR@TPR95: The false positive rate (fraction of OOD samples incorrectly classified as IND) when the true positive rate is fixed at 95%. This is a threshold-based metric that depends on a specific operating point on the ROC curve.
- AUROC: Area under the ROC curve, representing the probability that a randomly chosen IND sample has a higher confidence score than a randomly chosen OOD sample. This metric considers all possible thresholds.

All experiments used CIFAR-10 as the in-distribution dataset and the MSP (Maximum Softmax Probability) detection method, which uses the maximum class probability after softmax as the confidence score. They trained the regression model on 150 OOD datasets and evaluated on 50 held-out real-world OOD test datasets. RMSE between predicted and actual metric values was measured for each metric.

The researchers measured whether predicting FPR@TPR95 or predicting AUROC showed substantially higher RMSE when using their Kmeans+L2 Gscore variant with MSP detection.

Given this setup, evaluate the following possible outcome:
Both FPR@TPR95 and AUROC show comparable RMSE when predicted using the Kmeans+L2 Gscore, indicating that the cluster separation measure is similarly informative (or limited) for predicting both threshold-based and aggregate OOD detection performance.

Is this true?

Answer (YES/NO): NO